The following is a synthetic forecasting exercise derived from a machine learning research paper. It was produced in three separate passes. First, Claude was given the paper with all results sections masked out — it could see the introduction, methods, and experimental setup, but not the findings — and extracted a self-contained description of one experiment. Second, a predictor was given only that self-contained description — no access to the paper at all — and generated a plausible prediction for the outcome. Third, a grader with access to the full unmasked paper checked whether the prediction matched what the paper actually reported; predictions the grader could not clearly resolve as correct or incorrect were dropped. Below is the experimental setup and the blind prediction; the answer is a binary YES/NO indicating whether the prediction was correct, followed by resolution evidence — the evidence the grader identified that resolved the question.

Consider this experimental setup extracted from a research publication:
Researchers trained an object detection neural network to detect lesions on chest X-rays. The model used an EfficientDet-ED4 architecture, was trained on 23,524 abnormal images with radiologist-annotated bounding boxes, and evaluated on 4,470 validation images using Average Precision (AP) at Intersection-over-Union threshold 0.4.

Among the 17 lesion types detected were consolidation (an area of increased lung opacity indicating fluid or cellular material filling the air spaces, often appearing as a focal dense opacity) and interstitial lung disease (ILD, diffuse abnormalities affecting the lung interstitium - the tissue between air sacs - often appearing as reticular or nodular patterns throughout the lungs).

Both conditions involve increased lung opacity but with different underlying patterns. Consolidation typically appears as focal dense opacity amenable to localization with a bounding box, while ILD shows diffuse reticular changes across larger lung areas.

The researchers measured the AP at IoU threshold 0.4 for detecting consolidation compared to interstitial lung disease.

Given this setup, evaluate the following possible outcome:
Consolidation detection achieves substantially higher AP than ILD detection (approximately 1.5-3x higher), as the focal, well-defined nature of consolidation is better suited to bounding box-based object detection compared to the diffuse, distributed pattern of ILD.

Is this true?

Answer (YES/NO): NO